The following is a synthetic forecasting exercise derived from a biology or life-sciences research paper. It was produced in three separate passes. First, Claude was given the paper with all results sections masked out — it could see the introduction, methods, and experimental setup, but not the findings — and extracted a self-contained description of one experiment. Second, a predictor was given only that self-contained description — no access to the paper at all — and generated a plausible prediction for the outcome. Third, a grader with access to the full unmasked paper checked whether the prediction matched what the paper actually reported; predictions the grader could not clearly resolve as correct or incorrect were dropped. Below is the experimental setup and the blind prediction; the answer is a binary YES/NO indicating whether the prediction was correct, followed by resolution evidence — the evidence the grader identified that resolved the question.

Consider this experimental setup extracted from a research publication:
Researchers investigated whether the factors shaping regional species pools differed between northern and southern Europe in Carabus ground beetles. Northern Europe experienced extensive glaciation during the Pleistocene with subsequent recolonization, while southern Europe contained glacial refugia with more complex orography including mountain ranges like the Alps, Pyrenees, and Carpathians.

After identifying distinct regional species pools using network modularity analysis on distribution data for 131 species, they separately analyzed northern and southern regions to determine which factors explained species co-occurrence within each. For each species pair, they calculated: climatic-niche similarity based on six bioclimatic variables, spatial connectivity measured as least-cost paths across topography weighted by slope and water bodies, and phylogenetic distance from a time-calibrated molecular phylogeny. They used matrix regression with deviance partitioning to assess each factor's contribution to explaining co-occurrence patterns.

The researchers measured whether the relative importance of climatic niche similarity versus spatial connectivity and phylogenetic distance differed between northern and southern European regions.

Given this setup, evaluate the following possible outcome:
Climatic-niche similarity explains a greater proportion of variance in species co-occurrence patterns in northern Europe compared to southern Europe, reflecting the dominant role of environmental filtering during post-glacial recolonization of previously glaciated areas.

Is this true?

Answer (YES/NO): YES